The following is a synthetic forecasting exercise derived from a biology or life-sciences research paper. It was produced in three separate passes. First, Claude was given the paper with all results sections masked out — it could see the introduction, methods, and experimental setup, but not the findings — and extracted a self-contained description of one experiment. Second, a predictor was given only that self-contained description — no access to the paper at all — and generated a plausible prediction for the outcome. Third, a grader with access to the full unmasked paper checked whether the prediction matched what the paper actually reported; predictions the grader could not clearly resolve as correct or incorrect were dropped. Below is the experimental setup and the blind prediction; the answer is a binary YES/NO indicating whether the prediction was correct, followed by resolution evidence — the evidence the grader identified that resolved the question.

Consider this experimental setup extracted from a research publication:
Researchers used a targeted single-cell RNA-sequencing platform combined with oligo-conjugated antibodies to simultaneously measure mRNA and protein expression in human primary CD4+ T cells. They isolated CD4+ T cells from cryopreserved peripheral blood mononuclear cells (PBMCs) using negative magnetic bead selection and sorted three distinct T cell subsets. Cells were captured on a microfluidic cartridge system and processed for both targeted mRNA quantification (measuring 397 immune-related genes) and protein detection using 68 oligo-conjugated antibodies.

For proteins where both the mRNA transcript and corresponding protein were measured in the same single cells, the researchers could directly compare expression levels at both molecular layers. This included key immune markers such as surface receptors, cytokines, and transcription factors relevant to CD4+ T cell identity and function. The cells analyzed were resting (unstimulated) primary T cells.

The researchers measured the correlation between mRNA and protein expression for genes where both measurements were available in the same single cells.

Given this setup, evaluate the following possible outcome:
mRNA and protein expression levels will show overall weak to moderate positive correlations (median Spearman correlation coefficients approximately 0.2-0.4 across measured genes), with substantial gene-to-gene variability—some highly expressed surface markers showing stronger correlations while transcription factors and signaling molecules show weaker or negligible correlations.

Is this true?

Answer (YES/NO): YES